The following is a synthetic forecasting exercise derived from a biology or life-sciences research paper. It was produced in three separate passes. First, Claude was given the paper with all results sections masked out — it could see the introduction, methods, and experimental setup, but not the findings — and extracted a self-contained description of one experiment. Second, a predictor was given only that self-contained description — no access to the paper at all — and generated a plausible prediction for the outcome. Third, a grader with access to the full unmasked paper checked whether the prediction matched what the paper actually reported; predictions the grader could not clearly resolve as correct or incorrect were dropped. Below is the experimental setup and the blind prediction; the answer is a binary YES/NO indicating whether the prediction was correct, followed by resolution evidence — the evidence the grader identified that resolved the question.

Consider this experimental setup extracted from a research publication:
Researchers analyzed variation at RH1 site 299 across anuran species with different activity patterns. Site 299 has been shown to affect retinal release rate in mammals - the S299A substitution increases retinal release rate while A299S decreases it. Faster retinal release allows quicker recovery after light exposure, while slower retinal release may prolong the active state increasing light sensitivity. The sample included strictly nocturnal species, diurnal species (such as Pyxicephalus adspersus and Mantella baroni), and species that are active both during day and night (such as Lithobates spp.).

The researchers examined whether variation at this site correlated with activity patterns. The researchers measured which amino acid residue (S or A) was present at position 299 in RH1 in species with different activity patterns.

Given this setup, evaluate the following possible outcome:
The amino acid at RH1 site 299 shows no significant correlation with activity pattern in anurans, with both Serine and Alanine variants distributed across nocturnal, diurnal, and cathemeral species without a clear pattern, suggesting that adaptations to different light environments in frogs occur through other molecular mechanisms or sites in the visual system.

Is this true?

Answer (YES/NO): NO